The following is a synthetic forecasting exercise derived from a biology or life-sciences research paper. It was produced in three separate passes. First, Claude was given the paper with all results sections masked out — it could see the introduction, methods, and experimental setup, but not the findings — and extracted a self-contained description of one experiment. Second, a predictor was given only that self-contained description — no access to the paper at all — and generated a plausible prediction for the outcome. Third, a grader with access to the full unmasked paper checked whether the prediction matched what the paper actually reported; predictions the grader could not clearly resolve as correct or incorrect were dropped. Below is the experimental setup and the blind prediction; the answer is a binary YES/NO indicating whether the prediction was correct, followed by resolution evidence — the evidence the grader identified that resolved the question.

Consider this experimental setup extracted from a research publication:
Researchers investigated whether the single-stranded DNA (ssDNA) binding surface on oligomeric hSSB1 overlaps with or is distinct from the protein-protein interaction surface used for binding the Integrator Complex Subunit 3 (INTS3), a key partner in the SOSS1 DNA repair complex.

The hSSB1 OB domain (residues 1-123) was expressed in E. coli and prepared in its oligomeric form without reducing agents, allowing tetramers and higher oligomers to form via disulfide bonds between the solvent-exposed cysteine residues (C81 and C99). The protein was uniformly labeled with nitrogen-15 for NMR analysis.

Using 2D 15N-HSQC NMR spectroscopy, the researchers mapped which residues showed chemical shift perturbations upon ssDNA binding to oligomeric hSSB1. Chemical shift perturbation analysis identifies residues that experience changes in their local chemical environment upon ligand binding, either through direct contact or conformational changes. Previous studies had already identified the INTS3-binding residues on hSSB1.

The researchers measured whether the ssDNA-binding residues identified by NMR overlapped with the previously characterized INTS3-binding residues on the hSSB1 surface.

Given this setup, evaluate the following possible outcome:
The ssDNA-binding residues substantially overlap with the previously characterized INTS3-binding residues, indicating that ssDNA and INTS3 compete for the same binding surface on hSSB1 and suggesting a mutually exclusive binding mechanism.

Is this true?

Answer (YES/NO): NO